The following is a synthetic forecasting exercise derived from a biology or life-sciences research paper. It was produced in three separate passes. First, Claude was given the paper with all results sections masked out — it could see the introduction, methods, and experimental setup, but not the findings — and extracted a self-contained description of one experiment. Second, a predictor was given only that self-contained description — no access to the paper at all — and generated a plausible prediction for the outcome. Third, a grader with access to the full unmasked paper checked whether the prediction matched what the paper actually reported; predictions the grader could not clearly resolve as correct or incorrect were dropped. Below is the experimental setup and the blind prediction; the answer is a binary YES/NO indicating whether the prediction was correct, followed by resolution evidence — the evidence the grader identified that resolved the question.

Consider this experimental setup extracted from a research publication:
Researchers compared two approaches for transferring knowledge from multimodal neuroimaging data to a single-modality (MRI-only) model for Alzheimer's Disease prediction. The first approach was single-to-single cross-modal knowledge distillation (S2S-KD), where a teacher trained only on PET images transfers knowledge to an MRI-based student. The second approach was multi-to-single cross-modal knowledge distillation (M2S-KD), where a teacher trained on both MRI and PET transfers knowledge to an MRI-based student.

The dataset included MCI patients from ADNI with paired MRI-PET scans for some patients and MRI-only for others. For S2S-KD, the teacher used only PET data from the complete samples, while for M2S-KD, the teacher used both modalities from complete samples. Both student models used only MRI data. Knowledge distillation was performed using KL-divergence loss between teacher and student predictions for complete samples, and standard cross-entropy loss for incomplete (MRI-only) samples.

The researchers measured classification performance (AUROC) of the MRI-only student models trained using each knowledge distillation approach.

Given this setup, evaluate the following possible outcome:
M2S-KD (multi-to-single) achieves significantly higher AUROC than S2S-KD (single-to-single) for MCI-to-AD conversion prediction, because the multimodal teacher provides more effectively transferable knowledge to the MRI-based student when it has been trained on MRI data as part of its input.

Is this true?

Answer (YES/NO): YES